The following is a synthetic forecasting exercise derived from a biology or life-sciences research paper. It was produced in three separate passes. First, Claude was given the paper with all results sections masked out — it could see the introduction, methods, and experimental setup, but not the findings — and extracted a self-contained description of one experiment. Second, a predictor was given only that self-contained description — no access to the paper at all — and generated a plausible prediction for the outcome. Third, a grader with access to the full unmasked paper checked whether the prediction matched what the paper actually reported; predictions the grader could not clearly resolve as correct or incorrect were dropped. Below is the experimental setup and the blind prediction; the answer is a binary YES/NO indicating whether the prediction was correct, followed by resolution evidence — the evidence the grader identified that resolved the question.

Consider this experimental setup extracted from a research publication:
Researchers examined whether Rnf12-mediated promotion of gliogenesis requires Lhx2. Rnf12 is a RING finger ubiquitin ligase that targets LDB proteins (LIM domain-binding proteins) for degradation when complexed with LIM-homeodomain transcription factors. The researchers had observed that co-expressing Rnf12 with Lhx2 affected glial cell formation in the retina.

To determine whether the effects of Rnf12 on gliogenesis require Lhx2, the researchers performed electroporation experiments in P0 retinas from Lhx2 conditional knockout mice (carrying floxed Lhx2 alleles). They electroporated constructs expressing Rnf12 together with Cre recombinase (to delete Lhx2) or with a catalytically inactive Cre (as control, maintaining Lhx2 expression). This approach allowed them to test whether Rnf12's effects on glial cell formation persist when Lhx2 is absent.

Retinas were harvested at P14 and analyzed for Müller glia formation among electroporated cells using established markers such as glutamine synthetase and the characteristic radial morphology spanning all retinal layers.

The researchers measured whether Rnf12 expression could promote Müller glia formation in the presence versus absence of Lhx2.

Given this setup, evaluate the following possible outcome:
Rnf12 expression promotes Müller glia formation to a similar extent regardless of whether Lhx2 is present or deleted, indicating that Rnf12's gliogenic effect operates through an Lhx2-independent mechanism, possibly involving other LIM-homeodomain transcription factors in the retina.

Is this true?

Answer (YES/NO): NO